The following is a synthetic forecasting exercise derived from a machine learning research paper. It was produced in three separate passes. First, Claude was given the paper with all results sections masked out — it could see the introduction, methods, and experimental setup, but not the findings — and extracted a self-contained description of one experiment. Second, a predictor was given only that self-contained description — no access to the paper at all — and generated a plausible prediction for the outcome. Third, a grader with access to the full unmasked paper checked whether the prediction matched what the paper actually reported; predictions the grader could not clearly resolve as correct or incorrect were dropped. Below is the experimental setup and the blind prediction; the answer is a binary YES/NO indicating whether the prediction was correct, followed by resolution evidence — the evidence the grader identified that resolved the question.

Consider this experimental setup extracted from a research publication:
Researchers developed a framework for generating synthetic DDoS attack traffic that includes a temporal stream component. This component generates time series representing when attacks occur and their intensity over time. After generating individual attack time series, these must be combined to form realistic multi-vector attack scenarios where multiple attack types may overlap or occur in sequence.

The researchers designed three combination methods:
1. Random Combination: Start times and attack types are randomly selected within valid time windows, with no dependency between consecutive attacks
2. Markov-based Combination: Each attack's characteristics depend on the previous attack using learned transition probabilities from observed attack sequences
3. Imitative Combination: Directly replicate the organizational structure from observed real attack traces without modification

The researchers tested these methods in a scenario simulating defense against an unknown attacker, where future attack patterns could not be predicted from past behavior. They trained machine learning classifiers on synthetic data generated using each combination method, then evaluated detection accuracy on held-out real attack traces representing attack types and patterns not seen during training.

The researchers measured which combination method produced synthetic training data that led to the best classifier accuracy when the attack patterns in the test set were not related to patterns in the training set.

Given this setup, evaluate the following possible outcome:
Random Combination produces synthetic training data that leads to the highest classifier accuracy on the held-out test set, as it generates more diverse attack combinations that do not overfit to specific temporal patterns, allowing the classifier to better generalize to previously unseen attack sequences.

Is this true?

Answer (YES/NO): YES